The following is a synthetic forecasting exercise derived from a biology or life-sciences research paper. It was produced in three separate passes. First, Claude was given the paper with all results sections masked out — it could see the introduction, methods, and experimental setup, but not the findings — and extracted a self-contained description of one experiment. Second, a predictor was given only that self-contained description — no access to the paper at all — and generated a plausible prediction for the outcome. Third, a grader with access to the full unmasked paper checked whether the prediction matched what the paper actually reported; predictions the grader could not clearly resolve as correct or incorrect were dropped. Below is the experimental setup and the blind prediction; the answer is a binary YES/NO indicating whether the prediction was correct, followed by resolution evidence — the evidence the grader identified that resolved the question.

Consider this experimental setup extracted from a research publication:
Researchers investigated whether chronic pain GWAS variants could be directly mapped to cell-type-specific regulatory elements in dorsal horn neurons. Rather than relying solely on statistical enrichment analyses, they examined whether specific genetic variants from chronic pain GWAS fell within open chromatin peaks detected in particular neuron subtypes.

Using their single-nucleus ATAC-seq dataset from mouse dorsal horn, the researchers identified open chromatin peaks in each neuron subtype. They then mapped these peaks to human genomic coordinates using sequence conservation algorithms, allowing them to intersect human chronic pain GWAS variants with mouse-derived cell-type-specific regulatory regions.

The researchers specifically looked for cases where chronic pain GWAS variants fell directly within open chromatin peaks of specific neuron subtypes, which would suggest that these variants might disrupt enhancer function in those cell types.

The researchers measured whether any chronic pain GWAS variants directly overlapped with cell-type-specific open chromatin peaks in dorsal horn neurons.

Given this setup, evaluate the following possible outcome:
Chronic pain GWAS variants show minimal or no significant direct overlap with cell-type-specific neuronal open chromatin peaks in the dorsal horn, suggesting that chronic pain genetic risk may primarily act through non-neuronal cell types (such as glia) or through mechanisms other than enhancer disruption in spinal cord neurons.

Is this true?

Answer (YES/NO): NO